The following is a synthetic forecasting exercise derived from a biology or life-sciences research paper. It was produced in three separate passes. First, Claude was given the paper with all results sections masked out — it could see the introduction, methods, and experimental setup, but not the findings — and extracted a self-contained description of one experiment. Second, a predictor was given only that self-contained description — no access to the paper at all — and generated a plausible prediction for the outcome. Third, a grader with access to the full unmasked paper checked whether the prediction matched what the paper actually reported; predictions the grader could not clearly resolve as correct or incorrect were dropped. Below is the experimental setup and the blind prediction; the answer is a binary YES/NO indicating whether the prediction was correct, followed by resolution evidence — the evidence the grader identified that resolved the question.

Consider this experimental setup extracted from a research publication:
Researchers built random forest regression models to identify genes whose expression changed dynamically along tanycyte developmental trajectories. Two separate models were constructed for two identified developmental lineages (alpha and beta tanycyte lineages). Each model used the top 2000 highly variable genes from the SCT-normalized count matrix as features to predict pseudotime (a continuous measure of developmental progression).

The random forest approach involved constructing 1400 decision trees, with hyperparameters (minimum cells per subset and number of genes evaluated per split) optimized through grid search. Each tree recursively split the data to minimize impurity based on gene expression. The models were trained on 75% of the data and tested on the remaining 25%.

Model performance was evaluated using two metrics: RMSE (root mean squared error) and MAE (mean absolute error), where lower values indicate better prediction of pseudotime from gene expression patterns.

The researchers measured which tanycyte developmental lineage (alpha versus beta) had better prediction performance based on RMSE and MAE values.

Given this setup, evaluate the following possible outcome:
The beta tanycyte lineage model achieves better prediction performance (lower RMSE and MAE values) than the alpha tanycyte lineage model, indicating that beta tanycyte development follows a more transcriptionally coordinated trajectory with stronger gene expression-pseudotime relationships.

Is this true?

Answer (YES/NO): YES